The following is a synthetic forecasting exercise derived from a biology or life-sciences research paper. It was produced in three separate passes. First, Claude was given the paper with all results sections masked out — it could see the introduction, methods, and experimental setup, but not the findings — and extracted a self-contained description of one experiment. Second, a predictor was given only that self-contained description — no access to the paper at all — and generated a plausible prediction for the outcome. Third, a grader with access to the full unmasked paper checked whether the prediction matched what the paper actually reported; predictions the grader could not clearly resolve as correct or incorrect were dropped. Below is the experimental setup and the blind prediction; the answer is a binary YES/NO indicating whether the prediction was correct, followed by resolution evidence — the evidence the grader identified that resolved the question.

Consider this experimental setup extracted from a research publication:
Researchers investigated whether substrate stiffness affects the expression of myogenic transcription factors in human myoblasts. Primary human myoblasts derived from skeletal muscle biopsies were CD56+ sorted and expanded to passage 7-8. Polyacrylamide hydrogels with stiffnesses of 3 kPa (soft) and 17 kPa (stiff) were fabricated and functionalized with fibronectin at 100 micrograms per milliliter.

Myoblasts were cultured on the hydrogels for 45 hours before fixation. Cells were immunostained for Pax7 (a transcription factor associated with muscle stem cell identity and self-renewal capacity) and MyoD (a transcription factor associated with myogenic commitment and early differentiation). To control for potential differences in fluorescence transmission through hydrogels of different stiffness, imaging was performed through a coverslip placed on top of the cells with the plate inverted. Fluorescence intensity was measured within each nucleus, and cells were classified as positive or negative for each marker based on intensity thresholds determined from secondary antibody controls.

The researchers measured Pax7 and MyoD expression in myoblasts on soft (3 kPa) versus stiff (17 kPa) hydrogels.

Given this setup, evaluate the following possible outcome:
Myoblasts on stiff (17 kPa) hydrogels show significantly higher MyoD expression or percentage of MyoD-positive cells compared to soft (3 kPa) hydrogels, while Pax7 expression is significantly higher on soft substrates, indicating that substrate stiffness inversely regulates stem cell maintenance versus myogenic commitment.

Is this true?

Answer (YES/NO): NO